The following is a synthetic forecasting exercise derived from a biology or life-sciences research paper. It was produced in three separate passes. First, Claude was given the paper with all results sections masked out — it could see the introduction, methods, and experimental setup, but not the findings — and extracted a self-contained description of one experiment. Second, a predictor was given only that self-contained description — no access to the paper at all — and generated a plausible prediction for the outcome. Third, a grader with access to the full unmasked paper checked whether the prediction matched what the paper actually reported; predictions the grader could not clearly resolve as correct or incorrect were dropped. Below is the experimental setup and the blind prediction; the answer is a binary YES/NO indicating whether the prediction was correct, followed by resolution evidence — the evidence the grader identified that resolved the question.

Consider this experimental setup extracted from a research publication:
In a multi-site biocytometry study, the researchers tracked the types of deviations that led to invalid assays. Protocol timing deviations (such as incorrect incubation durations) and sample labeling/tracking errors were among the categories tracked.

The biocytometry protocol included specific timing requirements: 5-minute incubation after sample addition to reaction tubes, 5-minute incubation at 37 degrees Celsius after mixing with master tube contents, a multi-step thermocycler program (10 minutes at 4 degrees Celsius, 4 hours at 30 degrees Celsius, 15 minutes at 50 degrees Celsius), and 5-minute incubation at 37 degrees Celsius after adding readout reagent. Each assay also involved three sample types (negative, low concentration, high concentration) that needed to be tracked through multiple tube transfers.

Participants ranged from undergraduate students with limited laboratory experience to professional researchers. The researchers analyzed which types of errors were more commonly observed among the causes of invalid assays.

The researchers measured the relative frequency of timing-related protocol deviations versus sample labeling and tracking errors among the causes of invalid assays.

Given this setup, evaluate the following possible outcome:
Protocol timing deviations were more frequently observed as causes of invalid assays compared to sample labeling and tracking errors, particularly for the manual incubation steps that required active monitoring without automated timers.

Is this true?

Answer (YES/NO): NO